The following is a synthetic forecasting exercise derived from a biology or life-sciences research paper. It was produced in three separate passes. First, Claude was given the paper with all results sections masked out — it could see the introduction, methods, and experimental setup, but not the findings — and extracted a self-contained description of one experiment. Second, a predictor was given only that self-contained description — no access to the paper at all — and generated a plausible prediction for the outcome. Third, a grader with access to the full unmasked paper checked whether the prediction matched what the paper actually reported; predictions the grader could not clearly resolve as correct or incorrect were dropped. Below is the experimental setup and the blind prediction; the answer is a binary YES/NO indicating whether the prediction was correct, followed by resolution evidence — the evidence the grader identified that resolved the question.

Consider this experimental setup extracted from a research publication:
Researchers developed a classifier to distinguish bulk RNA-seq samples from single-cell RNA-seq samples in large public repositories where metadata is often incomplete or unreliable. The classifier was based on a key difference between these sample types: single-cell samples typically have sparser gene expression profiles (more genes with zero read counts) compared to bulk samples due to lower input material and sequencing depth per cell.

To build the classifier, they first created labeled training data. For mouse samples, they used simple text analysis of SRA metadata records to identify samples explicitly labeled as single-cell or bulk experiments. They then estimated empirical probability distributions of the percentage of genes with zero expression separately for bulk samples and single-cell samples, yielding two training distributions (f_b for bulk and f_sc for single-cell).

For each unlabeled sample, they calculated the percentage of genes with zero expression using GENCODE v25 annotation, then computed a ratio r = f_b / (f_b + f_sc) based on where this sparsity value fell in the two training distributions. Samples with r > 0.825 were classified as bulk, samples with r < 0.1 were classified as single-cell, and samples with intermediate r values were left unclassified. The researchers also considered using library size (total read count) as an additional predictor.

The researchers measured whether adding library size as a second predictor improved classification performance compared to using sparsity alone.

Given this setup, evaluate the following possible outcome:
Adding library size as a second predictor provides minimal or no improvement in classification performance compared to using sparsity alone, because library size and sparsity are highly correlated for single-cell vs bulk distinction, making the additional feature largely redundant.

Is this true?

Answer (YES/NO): YES